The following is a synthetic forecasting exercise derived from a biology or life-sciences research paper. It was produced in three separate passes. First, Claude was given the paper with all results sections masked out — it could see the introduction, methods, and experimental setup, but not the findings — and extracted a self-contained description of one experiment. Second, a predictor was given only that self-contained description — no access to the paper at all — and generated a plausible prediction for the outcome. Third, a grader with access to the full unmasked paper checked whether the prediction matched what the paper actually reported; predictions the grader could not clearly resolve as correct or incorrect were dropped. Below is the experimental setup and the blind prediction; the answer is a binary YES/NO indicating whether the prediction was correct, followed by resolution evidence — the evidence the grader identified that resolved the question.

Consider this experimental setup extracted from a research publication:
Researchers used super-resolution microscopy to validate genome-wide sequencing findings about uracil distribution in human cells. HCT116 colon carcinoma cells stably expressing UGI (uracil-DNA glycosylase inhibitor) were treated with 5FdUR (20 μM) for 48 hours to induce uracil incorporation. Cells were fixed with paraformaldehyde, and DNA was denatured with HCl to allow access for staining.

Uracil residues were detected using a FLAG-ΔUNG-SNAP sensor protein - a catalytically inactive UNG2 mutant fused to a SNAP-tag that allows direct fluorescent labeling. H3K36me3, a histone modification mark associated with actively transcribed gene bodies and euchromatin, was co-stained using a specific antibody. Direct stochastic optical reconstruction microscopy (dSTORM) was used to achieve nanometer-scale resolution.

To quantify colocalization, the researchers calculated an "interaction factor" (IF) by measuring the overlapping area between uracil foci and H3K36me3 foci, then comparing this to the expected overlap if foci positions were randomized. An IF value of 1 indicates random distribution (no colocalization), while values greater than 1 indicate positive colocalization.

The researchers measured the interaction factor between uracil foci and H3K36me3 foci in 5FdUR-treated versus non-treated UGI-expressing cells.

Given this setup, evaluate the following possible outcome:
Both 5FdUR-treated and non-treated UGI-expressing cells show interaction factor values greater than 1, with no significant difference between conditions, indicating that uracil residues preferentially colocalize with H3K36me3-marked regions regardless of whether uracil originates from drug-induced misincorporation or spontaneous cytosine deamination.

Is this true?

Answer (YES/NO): NO